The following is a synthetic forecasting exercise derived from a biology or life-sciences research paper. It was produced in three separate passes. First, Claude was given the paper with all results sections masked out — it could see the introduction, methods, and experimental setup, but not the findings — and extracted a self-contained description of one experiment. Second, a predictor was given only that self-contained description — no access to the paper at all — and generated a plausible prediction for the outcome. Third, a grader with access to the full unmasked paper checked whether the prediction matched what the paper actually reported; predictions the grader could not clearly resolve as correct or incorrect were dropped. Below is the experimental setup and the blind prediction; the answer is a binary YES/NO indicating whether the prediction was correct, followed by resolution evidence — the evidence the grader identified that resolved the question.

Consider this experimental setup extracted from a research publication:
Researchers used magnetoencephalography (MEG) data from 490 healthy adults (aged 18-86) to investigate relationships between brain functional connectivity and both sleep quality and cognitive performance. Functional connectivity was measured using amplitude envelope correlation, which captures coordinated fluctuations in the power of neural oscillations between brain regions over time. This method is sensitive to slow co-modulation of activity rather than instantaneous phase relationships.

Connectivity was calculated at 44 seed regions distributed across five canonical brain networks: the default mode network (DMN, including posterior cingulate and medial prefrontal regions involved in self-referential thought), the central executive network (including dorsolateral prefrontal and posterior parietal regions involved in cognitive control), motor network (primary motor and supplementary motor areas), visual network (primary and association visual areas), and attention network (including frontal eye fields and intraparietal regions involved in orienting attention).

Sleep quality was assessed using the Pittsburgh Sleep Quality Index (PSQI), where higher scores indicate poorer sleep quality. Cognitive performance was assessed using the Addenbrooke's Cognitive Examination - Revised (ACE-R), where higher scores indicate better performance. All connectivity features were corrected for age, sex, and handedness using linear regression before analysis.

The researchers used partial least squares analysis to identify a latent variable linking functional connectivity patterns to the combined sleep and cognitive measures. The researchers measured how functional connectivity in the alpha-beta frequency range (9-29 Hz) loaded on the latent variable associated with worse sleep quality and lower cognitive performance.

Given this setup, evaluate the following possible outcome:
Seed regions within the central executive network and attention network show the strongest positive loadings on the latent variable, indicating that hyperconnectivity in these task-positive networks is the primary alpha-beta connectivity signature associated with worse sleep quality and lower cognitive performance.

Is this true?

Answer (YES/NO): NO